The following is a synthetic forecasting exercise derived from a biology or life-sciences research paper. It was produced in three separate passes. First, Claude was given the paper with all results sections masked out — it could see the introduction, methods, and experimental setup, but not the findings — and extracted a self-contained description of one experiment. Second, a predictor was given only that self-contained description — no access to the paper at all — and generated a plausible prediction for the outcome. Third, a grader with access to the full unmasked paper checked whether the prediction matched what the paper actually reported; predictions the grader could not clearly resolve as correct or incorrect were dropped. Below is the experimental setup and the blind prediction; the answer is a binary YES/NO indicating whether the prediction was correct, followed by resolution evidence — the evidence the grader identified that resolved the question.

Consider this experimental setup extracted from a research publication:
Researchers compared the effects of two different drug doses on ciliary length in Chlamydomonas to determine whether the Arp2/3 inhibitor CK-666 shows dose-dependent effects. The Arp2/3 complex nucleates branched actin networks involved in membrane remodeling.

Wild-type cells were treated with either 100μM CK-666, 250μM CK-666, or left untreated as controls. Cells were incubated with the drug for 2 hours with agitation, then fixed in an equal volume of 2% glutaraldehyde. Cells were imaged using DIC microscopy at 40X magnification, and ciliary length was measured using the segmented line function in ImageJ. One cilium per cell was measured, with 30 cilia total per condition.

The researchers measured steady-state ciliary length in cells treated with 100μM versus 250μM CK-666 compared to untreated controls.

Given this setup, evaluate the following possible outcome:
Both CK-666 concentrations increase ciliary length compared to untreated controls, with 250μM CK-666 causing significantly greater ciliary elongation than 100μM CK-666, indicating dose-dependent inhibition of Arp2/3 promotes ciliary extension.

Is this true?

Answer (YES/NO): NO